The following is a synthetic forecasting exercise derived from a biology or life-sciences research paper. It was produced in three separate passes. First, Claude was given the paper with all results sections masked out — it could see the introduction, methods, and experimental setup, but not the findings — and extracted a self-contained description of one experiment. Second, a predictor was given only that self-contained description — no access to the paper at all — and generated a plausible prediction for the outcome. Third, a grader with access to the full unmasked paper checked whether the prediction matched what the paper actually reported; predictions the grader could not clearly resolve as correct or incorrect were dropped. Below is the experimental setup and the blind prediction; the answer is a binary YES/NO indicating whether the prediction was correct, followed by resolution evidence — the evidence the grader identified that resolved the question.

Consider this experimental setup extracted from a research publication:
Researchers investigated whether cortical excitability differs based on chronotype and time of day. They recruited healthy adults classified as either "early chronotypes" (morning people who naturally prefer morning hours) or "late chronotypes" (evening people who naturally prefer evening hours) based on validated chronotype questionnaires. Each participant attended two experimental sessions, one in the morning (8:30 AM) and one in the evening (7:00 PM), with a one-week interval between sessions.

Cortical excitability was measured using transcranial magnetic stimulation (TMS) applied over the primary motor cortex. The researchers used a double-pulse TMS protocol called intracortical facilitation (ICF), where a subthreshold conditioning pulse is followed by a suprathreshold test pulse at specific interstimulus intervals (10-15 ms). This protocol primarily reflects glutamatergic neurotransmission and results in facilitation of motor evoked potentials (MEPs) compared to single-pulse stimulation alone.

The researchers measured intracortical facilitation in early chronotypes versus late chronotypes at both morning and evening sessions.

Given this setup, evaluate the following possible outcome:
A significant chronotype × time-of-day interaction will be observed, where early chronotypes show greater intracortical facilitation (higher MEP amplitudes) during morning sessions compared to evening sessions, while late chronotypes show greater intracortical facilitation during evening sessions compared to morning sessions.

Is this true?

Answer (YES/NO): YES